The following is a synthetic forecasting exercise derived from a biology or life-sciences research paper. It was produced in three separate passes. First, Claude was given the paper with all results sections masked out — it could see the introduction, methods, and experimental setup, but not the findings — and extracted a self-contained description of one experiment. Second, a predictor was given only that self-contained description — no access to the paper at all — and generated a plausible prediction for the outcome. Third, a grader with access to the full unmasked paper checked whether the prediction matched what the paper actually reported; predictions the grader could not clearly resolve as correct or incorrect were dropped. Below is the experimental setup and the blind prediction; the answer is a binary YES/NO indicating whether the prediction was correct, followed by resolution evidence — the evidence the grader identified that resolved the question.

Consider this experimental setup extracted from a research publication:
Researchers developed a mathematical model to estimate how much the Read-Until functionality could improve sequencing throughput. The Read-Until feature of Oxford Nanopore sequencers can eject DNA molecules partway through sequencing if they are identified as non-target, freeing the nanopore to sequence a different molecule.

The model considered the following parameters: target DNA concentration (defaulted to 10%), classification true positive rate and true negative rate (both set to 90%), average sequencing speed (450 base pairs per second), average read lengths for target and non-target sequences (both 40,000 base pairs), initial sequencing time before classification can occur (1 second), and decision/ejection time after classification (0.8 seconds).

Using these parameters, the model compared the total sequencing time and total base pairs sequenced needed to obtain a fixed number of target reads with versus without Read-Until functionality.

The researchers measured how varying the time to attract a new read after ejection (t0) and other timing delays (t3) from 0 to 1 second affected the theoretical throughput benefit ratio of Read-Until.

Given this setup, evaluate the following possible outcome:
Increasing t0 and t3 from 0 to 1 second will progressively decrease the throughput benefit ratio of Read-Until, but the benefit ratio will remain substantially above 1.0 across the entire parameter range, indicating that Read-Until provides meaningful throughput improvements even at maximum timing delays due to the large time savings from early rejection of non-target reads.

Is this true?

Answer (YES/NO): NO